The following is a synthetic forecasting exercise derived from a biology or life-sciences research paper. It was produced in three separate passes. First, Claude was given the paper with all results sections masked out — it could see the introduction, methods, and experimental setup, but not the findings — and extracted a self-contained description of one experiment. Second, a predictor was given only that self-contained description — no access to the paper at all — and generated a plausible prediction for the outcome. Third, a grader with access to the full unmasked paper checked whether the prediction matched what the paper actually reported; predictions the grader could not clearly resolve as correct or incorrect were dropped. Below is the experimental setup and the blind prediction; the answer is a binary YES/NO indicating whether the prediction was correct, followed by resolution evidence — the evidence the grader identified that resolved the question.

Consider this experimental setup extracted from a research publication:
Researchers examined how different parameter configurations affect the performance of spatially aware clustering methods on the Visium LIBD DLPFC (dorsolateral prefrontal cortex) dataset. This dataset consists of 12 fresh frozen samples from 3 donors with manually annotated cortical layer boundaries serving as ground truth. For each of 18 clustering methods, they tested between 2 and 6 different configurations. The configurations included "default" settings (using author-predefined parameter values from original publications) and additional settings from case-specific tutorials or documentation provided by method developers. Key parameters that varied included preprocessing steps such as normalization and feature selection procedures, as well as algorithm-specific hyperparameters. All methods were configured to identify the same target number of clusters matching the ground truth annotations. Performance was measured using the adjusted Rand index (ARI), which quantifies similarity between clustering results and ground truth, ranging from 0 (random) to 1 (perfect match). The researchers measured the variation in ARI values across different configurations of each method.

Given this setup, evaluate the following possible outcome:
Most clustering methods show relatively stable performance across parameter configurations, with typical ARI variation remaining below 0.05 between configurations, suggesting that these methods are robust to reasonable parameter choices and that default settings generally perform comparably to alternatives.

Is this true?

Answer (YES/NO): NO